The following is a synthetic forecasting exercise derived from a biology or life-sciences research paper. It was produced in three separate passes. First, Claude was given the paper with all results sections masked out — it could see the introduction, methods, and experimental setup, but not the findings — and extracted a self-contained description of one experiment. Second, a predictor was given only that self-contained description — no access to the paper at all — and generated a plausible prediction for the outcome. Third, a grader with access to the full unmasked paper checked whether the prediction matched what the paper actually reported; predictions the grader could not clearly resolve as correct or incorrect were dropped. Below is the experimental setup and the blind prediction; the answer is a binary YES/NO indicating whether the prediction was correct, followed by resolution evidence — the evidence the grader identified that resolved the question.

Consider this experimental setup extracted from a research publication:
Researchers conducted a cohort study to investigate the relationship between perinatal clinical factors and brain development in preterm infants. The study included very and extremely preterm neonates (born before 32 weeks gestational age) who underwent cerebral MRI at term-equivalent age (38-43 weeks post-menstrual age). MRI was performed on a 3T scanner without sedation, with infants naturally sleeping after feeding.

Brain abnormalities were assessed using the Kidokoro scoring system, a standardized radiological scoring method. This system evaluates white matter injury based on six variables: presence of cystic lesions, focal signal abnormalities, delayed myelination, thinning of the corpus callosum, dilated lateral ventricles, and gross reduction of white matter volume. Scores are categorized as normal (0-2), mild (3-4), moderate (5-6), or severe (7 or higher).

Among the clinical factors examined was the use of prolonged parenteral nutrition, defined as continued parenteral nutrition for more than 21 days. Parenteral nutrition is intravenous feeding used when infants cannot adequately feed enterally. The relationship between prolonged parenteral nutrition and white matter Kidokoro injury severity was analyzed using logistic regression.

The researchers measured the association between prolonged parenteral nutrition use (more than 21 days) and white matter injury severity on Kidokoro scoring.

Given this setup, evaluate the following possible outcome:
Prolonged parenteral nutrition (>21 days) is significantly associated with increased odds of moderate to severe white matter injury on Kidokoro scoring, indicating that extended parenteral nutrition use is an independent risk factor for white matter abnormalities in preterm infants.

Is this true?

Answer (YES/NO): NO